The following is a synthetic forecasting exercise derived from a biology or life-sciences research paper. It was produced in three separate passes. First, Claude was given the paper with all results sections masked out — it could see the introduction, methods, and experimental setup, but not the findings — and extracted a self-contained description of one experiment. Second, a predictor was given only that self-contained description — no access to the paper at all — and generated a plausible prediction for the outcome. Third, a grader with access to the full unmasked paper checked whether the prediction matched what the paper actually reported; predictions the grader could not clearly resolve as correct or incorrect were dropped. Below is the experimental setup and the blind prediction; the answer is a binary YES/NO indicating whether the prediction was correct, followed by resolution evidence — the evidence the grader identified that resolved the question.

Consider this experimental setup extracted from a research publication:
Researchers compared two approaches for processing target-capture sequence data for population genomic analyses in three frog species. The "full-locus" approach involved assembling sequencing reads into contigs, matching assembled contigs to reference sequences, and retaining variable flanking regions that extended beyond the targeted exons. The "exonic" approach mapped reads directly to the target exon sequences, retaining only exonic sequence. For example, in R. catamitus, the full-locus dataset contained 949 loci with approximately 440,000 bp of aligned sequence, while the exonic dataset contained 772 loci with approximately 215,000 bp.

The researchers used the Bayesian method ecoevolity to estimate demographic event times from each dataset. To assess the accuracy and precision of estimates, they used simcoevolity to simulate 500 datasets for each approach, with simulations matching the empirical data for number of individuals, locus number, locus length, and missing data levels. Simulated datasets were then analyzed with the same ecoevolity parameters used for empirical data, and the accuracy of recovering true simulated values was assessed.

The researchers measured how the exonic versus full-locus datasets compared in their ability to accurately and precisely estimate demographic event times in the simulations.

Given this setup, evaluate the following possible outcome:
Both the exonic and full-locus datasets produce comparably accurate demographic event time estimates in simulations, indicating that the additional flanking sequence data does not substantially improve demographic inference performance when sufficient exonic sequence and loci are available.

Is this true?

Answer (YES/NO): YES